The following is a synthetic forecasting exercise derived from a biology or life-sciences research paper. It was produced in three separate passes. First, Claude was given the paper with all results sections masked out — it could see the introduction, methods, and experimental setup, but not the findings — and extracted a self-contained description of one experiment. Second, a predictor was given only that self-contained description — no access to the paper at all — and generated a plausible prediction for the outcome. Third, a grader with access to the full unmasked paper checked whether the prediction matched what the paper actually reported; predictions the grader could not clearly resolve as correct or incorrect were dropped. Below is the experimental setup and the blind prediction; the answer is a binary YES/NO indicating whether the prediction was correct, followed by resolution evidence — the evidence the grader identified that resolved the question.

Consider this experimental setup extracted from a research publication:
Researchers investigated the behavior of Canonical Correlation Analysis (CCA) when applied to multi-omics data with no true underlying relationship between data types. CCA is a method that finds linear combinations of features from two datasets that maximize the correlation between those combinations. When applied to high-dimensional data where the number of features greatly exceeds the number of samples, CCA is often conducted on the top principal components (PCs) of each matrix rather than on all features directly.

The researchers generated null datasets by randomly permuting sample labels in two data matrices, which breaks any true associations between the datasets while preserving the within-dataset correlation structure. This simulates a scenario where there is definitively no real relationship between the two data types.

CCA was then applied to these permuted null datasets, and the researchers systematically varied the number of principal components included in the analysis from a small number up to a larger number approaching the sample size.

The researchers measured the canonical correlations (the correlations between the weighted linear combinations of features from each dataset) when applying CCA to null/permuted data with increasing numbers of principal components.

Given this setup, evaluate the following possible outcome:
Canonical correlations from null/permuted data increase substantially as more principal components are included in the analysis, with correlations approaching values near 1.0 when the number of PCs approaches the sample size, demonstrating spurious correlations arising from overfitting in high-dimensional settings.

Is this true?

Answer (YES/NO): YES